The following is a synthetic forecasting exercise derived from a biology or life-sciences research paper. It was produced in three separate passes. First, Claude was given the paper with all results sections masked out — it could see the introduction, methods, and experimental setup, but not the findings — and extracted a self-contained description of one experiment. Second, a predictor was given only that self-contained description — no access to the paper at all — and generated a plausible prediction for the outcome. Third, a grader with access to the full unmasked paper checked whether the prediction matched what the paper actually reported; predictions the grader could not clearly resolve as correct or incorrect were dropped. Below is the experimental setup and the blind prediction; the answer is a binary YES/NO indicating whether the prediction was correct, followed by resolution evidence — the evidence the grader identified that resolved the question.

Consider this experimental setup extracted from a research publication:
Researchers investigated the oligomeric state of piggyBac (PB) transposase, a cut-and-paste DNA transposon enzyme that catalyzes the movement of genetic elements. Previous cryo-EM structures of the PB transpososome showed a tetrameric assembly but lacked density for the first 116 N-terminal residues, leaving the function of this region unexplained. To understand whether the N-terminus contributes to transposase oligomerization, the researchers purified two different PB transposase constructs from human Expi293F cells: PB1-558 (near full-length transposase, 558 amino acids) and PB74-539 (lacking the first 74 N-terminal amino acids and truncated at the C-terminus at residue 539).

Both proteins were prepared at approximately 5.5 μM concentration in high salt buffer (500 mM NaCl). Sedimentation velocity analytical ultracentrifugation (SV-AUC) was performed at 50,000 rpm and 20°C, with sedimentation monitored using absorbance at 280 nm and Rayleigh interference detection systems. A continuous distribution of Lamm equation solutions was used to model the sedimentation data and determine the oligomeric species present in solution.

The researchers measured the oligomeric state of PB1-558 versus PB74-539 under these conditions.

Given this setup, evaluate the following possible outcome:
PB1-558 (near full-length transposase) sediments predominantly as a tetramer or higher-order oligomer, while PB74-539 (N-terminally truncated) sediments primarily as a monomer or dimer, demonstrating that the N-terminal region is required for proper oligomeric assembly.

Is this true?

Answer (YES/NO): NO